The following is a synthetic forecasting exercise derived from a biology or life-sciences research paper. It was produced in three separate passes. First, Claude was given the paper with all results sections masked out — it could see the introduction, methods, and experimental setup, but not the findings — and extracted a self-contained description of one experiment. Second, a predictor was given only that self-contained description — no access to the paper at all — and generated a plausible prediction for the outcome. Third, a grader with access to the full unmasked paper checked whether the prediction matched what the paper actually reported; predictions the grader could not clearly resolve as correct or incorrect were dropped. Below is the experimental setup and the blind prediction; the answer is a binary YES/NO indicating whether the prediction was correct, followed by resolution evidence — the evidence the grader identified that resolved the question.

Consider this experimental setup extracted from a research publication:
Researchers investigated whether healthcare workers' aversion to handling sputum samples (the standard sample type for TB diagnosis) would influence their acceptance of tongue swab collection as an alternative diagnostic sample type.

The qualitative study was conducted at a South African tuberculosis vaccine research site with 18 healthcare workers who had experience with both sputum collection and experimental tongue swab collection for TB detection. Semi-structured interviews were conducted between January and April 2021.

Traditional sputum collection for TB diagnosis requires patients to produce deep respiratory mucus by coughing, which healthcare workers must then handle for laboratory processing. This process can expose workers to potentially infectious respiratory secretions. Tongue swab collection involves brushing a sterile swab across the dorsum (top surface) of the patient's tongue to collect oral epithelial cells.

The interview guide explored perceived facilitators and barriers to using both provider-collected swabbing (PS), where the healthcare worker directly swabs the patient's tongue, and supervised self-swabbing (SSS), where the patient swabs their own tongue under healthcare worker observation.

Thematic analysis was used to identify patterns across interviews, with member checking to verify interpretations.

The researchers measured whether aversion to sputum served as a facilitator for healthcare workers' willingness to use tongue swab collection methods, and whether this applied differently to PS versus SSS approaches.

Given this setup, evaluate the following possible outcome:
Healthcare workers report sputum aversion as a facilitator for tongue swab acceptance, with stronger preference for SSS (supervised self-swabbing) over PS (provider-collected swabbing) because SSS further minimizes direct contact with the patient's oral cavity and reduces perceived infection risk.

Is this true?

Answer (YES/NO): NO